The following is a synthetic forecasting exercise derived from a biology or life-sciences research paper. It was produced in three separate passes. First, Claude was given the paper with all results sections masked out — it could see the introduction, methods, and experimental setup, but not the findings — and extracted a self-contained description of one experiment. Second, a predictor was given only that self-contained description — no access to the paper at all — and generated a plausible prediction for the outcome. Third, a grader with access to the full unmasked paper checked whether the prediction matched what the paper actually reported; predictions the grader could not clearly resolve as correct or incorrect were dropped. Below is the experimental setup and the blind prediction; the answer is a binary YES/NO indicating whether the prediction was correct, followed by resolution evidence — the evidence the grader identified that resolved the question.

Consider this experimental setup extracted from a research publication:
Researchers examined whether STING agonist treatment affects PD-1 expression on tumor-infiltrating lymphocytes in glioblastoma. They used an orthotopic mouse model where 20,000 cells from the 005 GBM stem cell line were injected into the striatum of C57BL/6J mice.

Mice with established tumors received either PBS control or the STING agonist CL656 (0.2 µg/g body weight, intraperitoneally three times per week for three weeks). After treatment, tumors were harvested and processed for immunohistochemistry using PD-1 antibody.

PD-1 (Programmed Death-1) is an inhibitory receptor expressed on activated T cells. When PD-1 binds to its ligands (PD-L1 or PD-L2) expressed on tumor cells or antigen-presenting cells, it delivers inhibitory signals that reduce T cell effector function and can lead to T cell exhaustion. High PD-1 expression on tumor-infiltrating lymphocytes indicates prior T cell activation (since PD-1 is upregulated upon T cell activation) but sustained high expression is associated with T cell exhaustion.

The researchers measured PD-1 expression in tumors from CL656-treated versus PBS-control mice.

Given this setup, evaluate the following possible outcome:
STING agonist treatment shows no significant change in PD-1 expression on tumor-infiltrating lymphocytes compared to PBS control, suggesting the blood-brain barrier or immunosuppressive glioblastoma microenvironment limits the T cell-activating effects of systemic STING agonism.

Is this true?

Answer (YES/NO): NO